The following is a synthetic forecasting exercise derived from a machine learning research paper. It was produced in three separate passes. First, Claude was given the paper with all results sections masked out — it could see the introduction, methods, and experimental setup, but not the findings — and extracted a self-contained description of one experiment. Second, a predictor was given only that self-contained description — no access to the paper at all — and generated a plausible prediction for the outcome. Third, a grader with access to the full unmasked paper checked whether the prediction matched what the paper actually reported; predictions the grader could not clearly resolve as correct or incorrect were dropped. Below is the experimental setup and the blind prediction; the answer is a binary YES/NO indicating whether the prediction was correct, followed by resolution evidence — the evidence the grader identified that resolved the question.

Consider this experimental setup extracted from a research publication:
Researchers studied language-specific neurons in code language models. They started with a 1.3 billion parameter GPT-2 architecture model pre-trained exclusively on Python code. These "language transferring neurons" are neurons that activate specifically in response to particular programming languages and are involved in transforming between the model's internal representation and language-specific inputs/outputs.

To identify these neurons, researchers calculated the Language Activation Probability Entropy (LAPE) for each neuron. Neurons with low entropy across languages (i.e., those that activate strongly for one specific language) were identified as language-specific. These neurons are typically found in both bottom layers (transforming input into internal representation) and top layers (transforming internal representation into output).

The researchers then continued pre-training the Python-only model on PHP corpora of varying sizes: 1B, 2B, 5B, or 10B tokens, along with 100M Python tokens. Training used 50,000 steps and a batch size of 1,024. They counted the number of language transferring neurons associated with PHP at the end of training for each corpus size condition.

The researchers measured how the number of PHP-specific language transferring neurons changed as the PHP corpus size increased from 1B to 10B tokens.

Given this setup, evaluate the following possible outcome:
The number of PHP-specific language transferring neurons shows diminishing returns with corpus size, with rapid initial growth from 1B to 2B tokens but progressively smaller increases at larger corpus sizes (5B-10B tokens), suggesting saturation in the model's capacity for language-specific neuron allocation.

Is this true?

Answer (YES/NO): NO